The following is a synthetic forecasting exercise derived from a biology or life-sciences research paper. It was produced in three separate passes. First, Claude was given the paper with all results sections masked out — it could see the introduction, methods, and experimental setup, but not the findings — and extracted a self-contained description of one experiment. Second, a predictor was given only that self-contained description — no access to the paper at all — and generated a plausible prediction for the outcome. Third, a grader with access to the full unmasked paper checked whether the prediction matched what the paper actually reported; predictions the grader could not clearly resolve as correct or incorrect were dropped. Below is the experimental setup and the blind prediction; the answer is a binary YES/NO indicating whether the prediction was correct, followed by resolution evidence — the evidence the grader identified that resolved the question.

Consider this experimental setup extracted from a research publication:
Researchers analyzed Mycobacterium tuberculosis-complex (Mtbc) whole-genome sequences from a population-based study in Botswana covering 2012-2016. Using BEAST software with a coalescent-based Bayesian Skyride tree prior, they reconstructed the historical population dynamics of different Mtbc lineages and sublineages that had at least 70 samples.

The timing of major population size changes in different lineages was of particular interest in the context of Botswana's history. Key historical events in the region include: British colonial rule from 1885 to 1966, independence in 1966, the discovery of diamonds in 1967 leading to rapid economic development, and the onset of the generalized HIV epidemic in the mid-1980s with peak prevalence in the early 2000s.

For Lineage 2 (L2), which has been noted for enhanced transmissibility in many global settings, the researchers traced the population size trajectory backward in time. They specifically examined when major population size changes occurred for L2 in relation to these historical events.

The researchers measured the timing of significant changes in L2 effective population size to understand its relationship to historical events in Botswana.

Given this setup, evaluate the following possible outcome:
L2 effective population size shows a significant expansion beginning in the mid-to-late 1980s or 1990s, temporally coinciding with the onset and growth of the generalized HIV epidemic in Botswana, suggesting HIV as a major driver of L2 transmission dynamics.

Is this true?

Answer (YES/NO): NO